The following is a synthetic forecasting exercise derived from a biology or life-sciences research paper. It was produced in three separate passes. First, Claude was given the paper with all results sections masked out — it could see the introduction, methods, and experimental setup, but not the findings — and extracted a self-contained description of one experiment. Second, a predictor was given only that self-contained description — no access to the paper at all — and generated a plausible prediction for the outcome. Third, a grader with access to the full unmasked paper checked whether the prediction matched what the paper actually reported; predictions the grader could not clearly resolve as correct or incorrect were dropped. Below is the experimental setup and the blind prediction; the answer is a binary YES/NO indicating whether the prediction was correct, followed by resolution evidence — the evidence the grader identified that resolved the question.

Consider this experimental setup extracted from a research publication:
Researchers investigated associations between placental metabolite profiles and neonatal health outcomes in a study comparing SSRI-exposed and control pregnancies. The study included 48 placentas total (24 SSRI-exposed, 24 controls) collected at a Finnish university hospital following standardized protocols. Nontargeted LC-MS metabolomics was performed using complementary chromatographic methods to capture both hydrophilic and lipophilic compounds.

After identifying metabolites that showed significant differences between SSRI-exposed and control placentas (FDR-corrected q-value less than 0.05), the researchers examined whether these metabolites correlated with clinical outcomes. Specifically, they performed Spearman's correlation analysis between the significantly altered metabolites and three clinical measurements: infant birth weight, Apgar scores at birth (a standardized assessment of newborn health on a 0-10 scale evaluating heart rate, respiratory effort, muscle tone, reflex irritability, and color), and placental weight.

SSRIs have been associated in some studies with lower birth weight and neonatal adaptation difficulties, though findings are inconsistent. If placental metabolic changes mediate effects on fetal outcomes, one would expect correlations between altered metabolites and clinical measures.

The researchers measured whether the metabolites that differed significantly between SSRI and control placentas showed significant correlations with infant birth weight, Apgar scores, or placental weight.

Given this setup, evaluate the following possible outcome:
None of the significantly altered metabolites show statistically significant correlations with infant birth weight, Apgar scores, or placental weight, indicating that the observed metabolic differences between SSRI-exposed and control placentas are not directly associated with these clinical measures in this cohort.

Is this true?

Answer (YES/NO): NO